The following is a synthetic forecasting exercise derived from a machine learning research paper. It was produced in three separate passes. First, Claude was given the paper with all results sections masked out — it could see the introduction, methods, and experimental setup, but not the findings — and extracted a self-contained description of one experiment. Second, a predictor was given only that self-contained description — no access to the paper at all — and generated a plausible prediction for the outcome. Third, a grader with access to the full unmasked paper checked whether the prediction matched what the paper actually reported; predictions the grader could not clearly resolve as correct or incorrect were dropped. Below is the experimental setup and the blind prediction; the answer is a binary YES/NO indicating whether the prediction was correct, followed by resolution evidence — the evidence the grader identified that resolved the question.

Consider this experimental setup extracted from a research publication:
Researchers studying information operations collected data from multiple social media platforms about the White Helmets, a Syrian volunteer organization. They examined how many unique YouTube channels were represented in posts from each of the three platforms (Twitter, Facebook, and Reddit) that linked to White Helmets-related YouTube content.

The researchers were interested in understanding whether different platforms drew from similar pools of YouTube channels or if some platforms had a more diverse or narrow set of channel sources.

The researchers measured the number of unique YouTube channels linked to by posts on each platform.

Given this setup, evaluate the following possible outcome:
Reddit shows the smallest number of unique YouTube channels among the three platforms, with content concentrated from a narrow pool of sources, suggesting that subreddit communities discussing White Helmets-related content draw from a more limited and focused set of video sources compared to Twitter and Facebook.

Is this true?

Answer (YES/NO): YES